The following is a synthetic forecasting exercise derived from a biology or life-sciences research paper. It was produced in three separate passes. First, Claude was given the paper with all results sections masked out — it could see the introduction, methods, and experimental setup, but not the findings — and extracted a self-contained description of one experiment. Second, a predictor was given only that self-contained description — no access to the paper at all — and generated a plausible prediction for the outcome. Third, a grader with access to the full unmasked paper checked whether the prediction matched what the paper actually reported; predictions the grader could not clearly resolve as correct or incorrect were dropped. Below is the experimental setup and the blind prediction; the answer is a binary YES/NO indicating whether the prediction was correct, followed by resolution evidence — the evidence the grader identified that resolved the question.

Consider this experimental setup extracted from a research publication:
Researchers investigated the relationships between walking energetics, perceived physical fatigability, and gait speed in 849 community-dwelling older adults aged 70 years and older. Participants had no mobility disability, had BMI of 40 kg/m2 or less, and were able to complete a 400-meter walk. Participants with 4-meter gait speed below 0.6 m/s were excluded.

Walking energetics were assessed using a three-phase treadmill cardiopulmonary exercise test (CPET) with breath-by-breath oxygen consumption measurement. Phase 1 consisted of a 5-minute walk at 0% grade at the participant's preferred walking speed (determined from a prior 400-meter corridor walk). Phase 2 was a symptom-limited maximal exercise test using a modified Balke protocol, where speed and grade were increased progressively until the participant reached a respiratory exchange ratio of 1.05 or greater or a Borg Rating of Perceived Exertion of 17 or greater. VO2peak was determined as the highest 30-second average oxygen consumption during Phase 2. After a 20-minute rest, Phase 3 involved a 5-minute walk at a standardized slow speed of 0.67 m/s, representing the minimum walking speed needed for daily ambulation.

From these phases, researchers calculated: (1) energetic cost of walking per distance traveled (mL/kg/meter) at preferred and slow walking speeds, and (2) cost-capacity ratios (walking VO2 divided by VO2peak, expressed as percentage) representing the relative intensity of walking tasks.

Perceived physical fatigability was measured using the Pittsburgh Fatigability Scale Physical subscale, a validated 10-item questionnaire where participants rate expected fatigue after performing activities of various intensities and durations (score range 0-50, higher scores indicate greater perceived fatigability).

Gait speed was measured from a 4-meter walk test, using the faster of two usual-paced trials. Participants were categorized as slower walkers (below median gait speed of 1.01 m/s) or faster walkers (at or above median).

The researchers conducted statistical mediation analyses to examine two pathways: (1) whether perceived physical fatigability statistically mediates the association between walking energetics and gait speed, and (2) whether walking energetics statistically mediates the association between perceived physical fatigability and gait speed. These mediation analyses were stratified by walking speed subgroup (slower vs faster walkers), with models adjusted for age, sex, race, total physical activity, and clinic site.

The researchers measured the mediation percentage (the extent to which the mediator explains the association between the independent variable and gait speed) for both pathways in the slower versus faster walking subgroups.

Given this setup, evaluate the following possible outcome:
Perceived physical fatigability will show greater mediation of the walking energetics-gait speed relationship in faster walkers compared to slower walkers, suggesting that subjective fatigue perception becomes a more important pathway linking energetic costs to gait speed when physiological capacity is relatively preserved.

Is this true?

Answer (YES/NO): NO